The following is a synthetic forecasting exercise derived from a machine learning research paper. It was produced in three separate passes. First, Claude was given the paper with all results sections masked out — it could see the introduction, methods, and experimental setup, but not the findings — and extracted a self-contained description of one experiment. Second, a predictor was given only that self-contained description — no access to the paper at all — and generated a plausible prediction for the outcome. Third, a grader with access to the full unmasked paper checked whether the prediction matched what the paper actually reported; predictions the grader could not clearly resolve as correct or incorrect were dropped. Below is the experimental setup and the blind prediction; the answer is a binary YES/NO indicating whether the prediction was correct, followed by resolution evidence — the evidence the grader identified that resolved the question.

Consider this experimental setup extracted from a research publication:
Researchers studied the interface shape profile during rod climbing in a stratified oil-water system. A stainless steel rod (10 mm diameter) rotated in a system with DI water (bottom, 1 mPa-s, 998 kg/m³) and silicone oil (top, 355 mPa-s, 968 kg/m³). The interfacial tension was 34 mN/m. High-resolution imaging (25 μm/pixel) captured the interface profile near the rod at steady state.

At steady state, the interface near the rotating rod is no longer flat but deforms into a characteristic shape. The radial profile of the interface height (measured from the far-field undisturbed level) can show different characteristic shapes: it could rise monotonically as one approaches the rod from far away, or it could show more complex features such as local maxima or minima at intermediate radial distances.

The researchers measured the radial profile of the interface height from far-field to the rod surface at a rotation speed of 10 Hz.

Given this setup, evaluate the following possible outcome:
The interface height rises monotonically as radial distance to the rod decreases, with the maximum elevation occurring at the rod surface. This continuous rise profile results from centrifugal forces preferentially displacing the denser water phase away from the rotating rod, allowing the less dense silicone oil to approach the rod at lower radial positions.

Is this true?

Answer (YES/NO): NO